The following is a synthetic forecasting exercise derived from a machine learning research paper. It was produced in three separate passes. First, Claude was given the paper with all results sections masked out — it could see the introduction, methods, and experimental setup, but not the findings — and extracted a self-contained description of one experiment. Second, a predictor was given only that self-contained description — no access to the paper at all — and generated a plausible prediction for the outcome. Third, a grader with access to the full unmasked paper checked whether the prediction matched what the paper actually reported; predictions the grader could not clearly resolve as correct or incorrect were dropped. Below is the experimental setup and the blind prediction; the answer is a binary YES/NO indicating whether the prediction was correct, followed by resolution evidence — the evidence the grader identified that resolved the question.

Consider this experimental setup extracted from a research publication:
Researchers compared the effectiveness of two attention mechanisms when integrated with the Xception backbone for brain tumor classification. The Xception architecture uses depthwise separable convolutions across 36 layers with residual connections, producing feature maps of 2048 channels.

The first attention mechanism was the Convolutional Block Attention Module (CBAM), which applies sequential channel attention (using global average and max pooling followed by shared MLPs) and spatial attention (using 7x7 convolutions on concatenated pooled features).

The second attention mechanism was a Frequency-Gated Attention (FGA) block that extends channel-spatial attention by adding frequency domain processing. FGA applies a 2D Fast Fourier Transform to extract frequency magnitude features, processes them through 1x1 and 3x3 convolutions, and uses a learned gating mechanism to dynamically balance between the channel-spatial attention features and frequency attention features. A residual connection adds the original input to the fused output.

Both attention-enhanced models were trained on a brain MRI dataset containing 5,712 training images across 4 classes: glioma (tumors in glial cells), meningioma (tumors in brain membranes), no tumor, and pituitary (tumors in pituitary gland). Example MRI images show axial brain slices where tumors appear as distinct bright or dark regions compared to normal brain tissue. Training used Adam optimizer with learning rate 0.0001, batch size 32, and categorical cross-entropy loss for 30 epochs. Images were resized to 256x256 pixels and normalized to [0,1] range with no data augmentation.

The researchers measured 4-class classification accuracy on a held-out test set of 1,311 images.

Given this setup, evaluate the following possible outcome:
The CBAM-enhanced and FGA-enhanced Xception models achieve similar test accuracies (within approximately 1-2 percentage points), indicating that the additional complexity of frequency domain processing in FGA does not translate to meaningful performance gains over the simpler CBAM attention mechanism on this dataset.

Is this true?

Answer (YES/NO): YES